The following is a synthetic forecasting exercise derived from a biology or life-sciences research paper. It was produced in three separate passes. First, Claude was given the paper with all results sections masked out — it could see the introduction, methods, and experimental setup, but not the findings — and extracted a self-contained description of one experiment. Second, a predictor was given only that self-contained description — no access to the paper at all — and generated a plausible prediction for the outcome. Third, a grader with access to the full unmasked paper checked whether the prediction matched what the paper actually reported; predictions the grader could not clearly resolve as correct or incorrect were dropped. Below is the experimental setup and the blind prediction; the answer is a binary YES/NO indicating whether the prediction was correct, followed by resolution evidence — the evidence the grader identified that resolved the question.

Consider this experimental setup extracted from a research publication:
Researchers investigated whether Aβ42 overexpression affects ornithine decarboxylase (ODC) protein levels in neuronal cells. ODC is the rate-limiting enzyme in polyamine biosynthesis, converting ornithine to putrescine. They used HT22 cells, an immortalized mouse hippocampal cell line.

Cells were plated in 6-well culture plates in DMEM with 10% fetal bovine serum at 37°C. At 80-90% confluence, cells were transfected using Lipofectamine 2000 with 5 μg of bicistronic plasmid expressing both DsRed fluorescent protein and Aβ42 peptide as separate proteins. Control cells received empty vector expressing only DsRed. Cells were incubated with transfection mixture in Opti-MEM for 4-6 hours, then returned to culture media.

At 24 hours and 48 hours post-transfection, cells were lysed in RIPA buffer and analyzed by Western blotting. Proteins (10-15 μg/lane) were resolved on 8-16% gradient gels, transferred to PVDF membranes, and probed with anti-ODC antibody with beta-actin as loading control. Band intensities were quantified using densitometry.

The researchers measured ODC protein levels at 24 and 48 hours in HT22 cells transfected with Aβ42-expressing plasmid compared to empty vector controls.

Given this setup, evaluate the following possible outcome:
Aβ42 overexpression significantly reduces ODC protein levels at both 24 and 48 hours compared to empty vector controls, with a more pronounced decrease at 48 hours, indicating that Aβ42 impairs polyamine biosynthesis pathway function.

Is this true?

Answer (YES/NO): NO